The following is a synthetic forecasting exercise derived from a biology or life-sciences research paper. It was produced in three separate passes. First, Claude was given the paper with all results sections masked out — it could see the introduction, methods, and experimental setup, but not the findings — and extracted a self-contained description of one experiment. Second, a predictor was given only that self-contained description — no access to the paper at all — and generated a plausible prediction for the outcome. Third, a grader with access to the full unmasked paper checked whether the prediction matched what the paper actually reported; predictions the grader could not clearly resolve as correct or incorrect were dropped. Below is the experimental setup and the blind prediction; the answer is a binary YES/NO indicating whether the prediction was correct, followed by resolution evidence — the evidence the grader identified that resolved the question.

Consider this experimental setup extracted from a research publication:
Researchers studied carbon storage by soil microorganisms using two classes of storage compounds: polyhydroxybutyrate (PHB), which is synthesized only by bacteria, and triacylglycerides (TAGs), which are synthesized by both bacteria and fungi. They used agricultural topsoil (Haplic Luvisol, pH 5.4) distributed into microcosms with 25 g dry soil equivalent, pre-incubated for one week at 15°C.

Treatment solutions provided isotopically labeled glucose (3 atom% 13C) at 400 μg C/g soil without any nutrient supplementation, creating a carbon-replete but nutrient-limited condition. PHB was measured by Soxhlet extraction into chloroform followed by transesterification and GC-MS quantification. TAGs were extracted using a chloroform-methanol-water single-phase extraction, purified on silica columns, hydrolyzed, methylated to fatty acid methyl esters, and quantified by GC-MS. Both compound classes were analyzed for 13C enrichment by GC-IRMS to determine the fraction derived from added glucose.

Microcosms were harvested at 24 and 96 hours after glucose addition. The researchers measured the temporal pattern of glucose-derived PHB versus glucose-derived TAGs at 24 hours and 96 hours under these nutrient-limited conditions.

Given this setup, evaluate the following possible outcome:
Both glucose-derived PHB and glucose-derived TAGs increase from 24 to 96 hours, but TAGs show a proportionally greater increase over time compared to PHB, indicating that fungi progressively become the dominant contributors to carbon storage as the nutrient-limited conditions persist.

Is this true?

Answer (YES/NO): NO